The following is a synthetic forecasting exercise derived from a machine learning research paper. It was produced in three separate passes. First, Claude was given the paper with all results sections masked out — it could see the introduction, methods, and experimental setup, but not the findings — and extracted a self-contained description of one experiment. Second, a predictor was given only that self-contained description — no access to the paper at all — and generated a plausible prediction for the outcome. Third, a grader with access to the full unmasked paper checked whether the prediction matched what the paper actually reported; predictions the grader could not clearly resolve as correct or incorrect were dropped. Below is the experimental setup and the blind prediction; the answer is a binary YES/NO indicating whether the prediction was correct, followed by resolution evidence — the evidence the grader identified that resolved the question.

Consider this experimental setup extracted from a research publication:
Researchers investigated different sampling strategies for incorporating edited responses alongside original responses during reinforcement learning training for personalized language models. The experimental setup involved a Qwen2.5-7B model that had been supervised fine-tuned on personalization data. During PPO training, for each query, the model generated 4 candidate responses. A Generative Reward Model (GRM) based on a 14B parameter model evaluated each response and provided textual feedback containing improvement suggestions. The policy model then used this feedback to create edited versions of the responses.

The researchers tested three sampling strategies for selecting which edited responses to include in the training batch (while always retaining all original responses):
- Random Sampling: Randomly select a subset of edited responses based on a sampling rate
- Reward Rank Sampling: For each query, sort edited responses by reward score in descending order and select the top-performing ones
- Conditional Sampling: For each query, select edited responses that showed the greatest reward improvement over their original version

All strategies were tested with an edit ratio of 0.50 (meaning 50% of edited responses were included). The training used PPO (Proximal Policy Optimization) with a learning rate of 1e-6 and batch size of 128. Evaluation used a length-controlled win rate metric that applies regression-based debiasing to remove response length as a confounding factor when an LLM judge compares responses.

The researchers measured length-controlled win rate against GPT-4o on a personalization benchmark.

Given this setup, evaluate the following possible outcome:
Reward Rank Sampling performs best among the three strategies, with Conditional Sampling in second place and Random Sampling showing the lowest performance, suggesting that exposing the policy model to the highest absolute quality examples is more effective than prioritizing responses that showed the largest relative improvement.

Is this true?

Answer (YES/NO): NO